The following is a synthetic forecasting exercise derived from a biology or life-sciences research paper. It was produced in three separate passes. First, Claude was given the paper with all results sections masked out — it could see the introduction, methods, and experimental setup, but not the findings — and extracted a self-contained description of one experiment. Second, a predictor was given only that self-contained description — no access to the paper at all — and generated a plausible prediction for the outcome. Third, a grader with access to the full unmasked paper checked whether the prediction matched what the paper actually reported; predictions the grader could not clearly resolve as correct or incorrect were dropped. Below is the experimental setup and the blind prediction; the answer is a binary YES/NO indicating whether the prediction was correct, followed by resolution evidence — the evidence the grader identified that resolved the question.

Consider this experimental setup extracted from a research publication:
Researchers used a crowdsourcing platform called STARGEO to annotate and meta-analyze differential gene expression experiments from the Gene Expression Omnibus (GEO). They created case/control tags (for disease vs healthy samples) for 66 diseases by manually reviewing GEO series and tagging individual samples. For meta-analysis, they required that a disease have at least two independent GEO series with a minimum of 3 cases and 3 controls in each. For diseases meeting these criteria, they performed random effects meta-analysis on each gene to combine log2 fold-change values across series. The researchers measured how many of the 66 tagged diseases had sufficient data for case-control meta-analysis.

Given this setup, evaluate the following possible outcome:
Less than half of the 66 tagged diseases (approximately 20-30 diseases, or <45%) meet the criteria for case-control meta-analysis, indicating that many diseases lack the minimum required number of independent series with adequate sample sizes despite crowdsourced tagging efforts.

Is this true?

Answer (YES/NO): NO